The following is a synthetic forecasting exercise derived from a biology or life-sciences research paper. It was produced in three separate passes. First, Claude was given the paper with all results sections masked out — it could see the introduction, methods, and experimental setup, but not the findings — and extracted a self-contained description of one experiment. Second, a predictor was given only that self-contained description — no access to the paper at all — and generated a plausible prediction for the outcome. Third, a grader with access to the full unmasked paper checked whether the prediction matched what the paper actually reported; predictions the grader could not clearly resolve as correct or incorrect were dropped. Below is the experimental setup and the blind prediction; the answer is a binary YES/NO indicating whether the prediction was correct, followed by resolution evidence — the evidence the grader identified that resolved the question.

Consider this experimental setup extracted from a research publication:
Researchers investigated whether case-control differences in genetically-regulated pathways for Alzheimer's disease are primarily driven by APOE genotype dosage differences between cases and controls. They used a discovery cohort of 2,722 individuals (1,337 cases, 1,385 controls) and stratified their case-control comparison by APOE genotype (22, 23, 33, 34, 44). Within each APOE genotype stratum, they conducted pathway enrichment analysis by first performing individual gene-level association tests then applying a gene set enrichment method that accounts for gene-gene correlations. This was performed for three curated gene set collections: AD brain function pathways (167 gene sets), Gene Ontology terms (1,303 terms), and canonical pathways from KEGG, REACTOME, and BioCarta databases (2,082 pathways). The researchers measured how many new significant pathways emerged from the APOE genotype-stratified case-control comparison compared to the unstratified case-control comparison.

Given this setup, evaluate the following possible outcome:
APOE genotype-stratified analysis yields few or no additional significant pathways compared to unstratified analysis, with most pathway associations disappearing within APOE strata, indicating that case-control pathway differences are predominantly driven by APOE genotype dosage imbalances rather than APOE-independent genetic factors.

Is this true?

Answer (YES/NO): YES